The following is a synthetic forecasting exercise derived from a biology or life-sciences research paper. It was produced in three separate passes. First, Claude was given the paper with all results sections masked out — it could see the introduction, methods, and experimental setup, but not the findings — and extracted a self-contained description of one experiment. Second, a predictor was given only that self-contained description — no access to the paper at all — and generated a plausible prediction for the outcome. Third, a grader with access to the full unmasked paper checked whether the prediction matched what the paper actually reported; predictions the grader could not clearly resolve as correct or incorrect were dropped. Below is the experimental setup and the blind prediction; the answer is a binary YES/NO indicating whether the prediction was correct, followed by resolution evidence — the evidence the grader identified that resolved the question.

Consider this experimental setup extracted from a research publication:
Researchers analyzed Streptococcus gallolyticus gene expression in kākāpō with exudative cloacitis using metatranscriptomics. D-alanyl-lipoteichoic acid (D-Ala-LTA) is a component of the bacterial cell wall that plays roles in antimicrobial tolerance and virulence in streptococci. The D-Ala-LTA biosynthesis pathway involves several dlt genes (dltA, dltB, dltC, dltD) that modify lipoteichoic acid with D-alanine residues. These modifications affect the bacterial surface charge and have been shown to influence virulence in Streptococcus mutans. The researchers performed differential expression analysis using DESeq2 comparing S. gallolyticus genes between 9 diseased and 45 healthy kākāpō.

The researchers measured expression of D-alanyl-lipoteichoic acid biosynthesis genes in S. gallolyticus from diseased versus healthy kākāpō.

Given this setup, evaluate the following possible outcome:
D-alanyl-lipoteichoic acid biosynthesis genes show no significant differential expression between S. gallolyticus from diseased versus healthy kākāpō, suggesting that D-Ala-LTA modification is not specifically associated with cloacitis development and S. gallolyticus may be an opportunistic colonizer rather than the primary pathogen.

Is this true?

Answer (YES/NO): NO